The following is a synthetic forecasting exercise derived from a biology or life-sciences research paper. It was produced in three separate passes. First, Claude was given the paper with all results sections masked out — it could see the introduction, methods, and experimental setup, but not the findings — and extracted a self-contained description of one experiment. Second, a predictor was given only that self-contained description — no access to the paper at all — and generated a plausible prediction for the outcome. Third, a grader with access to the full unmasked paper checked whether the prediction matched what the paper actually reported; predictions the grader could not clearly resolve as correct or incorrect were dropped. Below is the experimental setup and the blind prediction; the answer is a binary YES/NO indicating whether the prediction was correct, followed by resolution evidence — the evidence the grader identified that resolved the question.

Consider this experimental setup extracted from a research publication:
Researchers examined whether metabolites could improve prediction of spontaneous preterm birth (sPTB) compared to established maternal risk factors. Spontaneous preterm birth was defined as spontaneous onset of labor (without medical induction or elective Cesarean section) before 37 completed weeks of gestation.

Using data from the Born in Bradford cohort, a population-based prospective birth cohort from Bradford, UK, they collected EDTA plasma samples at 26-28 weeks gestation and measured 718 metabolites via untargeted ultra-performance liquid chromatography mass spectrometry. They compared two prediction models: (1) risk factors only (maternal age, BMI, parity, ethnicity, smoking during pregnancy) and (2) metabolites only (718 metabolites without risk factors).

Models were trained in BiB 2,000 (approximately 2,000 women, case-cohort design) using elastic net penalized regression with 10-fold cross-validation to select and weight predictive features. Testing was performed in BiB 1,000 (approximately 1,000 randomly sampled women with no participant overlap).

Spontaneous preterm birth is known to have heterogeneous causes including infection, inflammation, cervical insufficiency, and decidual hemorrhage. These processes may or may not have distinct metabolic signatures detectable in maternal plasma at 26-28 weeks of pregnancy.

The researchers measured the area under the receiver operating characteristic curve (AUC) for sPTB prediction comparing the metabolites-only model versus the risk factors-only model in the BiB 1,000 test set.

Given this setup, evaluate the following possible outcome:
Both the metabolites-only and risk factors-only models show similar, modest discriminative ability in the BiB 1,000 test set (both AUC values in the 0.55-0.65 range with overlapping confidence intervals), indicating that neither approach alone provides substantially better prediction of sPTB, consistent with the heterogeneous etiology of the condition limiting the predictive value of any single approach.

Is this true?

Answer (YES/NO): NO